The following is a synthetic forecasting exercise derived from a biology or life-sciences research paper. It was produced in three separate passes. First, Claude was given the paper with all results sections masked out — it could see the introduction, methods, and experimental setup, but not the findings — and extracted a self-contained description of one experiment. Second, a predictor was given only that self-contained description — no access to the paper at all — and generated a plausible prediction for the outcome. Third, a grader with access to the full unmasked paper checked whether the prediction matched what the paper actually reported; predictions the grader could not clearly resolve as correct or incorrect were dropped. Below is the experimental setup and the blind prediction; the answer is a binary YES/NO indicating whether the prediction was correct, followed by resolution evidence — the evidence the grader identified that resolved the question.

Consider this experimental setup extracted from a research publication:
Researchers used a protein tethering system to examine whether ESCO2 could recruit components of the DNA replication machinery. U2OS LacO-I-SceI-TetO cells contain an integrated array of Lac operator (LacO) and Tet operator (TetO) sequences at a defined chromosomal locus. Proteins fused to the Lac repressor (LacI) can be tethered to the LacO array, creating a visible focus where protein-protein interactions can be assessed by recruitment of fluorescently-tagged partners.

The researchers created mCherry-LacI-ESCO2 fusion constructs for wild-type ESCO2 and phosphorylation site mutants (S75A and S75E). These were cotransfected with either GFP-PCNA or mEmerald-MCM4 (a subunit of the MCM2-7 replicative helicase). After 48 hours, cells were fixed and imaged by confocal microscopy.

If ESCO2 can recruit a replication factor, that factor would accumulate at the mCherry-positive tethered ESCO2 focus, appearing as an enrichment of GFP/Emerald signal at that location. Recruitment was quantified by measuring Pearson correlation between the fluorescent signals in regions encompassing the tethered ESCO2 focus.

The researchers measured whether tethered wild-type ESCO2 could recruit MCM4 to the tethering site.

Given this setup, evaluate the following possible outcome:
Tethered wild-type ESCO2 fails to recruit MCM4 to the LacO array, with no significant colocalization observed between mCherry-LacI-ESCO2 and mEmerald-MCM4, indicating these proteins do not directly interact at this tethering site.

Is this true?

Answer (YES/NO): NO